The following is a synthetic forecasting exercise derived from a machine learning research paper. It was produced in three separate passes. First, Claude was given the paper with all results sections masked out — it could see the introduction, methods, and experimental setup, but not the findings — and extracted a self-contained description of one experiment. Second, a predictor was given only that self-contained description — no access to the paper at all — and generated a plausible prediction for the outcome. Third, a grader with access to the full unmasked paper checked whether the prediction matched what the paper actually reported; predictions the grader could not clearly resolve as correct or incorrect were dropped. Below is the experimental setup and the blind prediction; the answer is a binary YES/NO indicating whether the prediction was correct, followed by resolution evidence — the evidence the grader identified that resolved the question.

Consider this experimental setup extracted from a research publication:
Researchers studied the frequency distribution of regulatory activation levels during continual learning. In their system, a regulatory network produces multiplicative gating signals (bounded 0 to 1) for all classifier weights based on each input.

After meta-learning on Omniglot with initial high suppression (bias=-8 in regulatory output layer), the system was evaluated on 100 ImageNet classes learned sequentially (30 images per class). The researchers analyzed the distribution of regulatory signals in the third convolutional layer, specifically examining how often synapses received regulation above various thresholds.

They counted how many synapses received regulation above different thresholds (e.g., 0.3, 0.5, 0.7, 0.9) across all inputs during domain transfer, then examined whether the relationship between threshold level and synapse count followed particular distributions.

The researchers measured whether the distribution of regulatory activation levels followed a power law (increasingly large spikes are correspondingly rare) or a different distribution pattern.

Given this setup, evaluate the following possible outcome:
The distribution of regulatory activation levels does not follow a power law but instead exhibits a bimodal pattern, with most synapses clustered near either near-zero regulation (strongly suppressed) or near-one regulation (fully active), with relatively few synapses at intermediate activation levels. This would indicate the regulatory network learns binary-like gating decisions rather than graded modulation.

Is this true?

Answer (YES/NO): NO